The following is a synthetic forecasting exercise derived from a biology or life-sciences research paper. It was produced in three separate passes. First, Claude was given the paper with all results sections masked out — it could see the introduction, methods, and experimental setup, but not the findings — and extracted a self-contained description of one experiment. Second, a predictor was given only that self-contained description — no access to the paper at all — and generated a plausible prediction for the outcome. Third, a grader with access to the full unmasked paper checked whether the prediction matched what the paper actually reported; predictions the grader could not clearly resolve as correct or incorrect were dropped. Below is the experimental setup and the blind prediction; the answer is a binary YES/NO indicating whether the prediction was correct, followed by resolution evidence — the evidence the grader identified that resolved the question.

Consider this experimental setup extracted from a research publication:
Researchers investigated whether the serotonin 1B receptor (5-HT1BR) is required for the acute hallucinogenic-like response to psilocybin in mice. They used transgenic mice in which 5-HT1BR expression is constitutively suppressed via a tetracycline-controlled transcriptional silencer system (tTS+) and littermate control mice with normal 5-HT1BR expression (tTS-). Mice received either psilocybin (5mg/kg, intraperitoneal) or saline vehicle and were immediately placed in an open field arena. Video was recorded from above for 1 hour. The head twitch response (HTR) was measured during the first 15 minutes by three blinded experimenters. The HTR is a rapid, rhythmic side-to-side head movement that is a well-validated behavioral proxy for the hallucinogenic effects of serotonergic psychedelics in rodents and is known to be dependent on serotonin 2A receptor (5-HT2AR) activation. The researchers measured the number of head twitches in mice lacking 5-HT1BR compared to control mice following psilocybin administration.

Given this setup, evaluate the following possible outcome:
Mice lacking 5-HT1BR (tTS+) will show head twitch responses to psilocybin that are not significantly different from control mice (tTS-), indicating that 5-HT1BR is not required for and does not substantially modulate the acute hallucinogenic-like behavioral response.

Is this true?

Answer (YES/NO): YES